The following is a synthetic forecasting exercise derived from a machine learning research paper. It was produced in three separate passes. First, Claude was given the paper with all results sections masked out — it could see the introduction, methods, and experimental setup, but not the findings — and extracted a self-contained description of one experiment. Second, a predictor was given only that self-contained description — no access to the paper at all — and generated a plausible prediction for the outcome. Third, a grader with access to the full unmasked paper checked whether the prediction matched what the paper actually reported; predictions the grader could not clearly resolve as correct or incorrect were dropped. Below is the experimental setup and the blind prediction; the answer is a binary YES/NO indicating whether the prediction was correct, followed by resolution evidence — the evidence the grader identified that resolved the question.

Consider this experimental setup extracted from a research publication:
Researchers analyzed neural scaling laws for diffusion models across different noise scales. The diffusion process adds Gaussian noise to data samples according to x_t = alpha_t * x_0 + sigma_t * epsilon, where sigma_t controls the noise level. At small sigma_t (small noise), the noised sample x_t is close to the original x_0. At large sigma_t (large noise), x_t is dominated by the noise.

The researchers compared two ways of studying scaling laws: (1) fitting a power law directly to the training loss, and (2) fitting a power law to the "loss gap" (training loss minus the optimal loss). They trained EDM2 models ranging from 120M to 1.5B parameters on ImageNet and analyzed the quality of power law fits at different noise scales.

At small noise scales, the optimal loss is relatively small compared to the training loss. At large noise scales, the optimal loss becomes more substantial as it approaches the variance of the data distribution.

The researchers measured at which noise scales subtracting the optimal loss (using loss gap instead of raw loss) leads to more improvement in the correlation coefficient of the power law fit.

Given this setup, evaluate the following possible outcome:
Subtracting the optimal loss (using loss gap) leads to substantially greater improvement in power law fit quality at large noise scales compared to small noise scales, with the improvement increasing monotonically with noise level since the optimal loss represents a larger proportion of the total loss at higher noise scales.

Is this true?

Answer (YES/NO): NO